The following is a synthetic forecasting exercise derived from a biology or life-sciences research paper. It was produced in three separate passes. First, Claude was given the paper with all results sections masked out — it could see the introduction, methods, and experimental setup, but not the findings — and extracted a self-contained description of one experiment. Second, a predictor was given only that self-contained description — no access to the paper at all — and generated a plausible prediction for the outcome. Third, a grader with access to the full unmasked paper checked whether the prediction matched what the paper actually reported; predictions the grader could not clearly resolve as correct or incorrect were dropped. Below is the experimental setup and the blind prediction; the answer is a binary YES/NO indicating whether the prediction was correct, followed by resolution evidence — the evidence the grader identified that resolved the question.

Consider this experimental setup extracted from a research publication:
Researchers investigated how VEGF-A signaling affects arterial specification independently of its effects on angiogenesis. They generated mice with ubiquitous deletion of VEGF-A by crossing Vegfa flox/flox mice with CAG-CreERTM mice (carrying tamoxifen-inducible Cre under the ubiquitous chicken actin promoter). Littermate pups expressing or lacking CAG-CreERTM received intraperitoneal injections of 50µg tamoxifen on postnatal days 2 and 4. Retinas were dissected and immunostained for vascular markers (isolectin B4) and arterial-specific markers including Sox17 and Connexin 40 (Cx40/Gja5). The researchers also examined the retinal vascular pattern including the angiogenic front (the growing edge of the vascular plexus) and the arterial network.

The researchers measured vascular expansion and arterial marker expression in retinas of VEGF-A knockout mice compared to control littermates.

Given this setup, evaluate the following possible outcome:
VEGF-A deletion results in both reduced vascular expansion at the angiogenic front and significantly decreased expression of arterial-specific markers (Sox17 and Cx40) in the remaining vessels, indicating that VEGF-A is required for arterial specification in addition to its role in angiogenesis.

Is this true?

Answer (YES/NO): NO